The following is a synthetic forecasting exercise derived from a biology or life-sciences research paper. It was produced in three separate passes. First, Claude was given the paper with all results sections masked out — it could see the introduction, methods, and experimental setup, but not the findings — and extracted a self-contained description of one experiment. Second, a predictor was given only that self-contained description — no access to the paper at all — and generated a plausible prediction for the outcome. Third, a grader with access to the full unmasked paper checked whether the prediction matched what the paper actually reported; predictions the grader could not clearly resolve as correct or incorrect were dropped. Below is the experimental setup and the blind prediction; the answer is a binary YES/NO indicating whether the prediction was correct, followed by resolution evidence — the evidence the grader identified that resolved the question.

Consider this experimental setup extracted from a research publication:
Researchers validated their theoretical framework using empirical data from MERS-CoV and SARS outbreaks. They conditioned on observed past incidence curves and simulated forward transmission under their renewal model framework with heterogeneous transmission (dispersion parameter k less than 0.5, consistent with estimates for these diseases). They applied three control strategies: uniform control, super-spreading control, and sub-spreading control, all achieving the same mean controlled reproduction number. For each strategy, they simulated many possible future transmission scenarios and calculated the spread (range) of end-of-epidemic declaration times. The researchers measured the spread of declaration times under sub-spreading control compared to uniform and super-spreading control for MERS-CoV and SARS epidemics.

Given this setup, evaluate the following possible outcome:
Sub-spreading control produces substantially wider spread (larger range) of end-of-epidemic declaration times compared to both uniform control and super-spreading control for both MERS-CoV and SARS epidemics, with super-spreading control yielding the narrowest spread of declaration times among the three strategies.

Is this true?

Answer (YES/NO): NO